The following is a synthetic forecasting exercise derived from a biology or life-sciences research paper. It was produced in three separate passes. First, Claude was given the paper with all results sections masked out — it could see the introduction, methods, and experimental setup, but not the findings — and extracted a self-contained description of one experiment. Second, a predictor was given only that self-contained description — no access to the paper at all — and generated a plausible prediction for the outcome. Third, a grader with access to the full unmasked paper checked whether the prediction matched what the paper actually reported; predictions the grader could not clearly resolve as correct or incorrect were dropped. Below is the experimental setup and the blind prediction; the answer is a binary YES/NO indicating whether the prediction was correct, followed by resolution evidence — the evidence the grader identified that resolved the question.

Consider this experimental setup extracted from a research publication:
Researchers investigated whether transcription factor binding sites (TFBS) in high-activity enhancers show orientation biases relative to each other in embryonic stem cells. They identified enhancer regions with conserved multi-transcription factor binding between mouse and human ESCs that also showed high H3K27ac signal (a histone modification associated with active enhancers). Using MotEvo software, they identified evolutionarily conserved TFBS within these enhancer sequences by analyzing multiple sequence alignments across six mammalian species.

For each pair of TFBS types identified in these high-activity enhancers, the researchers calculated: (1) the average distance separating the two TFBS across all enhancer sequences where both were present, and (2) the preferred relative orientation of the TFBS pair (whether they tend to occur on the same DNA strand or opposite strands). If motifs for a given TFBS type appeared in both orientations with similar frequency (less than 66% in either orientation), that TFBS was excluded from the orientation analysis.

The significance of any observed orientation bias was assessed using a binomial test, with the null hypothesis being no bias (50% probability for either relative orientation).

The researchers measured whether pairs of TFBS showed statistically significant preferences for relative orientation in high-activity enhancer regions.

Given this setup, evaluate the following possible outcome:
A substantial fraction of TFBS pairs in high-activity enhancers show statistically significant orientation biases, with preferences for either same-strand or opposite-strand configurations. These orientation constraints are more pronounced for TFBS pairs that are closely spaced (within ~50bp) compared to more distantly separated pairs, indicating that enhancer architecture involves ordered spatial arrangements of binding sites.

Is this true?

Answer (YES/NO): NO